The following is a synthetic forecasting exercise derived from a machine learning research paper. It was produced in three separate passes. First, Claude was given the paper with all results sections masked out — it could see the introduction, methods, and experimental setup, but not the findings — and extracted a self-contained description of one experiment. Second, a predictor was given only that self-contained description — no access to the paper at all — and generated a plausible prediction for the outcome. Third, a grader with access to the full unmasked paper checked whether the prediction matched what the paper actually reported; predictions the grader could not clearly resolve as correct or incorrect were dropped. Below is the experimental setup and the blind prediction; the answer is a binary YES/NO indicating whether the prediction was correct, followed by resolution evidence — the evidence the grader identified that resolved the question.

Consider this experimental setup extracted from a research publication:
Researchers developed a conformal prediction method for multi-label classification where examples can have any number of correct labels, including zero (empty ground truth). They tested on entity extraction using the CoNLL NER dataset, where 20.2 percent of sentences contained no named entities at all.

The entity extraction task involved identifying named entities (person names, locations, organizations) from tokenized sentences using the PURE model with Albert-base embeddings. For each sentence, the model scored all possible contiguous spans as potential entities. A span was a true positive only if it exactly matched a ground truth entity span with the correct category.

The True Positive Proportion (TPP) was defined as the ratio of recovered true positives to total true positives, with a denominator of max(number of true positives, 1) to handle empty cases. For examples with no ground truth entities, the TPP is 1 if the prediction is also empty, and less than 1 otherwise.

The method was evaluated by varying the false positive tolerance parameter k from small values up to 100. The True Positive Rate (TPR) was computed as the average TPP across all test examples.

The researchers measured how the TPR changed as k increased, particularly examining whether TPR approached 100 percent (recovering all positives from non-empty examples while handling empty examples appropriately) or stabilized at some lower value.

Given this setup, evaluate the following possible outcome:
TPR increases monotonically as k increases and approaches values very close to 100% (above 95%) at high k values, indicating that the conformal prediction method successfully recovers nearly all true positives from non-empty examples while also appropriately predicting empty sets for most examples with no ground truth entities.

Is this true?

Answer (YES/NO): NO